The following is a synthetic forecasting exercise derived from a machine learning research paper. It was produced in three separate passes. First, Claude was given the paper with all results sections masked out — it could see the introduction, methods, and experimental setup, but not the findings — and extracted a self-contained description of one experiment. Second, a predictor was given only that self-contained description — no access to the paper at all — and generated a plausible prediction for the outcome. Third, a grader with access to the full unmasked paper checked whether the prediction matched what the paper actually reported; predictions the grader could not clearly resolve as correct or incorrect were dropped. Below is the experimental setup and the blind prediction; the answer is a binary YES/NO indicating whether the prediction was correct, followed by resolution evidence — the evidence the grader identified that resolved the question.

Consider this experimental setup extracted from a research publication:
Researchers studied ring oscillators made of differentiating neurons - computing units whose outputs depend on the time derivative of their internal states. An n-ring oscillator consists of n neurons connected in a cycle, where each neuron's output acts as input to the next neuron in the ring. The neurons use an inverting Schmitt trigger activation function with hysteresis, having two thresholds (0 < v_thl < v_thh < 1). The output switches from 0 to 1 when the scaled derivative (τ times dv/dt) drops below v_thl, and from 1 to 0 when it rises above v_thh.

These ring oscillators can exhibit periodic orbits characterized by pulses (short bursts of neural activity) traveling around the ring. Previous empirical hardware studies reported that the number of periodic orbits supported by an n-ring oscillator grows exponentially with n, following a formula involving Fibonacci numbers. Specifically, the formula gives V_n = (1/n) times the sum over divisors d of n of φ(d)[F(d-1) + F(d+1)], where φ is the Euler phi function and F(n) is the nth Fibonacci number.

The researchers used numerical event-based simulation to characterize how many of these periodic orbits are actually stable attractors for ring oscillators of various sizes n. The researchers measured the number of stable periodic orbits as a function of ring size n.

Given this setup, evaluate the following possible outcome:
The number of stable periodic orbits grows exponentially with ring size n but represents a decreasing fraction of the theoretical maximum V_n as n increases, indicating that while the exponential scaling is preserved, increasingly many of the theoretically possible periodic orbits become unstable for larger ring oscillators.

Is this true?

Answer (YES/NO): NO